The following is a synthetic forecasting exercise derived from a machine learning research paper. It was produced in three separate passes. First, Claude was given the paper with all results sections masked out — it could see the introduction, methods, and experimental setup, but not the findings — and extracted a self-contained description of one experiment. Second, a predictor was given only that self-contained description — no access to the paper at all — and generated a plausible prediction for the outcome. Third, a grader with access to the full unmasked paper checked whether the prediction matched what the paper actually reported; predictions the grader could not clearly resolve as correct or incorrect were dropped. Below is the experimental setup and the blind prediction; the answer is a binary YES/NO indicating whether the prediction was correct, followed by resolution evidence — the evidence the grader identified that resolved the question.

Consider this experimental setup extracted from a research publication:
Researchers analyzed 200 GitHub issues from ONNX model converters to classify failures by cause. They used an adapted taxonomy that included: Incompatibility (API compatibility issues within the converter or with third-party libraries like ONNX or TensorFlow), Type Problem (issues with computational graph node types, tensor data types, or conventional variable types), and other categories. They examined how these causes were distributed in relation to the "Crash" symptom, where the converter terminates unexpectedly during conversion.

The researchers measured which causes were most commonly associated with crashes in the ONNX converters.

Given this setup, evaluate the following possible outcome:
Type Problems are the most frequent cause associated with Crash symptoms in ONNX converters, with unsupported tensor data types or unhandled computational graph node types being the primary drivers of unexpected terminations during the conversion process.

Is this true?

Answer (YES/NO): NO